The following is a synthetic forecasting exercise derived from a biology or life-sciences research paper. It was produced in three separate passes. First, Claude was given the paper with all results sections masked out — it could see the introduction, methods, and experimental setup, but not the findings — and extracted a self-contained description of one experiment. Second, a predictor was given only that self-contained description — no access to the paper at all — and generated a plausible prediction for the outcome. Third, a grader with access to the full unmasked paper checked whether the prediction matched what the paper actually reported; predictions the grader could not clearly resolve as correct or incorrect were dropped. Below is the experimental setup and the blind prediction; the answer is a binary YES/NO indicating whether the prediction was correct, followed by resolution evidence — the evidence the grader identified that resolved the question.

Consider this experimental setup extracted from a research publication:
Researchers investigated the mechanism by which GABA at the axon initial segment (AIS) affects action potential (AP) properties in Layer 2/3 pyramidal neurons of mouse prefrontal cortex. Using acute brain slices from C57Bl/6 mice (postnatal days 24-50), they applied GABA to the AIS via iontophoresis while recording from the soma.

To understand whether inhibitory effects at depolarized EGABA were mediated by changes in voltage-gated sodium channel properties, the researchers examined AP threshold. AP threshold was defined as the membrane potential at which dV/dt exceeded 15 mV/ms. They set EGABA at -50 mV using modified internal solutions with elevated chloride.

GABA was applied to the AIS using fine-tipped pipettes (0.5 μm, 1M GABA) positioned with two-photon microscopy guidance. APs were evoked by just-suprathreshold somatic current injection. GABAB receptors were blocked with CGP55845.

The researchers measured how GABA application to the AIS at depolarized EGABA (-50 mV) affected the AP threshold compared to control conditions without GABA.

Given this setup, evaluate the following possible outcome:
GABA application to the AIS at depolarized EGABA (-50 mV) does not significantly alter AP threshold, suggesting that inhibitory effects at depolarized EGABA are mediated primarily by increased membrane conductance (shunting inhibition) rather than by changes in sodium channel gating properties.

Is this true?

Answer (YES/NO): NO